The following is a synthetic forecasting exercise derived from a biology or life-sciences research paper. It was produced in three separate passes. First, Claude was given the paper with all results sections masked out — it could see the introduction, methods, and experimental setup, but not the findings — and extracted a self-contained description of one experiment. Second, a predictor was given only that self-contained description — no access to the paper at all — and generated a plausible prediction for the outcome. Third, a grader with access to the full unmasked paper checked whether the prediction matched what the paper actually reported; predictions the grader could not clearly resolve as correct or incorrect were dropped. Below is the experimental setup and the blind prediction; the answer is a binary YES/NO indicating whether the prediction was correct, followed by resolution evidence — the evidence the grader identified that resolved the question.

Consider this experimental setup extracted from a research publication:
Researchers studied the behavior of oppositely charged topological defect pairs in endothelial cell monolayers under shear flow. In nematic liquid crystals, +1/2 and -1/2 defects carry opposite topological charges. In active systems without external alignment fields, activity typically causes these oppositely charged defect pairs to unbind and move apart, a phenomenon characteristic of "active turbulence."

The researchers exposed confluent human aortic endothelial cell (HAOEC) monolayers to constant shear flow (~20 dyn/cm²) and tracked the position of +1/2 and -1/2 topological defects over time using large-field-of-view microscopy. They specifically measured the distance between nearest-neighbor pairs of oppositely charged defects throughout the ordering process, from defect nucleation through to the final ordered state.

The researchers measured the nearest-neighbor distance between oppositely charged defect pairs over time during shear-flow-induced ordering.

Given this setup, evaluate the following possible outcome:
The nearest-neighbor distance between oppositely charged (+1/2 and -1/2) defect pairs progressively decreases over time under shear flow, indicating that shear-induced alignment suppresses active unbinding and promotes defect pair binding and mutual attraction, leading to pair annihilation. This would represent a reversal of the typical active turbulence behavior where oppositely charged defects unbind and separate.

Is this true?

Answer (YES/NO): NO